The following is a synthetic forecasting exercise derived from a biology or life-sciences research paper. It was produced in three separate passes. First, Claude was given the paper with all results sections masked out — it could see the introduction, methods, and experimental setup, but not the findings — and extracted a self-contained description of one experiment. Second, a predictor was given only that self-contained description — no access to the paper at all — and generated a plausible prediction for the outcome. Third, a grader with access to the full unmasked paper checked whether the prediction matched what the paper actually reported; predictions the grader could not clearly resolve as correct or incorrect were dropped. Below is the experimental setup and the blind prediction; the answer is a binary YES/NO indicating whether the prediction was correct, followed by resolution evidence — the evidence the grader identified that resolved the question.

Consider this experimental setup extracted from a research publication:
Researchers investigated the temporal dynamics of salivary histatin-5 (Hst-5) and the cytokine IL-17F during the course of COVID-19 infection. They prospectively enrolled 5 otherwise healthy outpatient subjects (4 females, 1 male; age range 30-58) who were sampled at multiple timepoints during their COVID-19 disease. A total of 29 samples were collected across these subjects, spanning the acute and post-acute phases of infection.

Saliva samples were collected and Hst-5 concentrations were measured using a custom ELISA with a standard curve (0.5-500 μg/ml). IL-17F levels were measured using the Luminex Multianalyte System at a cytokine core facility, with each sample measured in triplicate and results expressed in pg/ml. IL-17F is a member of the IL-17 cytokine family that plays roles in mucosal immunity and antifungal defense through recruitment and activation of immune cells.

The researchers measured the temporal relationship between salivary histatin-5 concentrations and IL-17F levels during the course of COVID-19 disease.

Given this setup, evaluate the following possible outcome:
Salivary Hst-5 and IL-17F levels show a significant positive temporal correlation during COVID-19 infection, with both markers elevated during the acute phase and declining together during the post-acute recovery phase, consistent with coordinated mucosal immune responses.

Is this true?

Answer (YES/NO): NO